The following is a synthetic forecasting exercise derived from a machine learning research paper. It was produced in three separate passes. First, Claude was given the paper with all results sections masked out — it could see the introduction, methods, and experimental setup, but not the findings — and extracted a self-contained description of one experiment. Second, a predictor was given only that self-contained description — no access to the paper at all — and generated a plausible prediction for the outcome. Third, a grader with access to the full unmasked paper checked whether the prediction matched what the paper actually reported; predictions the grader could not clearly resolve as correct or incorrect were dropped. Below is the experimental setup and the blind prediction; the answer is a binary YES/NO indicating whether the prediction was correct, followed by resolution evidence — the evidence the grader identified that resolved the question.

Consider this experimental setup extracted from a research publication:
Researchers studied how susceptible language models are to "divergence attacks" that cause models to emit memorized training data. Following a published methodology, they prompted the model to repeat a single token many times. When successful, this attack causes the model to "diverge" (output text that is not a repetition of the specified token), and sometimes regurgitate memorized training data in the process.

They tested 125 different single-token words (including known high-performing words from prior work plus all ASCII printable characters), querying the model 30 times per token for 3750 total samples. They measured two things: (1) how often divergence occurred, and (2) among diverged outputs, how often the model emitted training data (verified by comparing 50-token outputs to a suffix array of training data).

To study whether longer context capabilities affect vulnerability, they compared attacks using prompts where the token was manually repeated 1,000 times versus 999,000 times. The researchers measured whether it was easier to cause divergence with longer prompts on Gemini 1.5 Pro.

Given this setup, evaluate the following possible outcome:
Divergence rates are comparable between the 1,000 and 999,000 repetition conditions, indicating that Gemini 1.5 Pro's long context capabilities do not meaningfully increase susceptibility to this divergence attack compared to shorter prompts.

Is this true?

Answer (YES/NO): NO